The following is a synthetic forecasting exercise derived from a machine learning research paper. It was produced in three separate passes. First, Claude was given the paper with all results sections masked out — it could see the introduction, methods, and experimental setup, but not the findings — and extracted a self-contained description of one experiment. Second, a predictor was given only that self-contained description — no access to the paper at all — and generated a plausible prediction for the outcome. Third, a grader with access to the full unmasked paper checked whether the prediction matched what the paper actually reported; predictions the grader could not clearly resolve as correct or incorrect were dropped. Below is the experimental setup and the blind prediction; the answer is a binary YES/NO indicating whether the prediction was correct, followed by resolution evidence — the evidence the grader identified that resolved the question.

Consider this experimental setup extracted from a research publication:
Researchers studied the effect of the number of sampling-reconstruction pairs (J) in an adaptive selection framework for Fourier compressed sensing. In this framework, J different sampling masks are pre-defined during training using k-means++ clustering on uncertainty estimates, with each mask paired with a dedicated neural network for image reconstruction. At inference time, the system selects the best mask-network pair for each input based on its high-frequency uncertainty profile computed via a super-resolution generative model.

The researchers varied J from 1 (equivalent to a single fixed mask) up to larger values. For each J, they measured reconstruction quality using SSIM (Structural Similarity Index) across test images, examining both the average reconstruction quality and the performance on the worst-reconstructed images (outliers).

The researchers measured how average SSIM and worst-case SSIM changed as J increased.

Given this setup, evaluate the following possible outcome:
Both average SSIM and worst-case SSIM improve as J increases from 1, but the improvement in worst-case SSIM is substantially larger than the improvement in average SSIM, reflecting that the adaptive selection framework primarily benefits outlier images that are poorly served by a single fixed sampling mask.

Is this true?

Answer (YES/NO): YES